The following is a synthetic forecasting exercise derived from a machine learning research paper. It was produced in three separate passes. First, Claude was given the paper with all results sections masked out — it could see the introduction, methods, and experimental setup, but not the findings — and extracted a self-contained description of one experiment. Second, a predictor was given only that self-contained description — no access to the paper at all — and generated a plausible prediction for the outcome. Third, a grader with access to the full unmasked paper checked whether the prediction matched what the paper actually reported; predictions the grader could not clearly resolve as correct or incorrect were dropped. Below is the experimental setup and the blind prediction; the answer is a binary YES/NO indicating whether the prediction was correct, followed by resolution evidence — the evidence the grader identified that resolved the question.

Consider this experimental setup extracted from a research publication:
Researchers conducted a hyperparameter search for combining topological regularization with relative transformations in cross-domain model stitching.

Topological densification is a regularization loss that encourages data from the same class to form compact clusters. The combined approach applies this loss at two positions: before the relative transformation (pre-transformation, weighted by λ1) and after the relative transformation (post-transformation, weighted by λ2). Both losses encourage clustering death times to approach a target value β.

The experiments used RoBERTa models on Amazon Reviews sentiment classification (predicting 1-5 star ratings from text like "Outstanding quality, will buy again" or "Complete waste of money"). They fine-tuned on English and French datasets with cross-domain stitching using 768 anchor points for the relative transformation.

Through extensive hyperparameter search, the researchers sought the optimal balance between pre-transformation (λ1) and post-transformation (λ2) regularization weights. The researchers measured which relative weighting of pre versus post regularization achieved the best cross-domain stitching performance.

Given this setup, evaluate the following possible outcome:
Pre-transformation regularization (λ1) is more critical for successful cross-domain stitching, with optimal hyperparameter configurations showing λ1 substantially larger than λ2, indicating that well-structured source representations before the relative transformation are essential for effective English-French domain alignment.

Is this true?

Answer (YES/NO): NO